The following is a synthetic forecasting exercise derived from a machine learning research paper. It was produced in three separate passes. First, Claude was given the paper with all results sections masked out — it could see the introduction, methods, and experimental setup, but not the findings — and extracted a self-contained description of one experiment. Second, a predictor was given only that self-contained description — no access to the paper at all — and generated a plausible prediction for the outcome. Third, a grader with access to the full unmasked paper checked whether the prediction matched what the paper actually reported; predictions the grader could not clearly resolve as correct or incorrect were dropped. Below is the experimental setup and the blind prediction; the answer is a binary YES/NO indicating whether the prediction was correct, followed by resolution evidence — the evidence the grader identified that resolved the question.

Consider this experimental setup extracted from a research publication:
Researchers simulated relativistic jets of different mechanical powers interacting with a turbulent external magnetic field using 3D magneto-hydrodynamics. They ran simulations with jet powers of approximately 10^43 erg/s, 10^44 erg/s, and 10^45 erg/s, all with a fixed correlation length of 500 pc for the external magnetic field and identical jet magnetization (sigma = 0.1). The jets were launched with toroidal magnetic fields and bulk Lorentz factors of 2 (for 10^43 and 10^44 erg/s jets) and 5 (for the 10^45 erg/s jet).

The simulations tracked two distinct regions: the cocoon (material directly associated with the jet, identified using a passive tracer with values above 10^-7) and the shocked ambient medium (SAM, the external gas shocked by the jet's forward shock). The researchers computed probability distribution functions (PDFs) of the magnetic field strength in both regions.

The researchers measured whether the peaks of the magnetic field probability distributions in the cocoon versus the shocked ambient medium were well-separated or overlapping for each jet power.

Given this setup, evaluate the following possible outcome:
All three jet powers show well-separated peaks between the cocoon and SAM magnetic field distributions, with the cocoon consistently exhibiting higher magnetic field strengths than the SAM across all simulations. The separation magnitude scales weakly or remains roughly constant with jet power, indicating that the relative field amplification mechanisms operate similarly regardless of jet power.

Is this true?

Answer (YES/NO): NO